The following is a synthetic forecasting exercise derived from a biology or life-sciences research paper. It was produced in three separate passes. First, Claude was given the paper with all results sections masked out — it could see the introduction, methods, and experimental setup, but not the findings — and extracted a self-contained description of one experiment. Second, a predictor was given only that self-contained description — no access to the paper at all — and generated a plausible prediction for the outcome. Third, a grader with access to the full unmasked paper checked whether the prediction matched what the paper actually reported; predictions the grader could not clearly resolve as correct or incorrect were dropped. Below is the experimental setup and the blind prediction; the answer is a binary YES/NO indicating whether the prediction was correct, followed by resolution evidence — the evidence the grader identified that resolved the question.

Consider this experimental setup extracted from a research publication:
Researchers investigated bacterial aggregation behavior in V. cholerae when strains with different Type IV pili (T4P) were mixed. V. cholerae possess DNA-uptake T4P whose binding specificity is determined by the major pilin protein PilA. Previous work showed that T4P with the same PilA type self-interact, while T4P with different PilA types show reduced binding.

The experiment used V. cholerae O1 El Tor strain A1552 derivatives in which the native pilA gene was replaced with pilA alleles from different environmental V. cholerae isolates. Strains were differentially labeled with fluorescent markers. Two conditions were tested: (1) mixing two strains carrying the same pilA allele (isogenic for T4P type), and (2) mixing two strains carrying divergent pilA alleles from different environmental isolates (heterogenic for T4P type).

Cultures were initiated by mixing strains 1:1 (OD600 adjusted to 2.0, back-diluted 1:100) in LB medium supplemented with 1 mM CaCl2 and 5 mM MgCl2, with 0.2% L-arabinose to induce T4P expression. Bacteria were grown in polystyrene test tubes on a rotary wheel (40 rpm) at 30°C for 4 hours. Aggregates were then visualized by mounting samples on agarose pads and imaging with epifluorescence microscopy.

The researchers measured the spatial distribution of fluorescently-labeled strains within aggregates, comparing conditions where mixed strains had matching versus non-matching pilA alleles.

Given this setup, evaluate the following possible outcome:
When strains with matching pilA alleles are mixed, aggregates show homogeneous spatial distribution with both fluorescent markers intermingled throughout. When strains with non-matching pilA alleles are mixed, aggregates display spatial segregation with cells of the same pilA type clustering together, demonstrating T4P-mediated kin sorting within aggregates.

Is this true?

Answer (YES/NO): NO